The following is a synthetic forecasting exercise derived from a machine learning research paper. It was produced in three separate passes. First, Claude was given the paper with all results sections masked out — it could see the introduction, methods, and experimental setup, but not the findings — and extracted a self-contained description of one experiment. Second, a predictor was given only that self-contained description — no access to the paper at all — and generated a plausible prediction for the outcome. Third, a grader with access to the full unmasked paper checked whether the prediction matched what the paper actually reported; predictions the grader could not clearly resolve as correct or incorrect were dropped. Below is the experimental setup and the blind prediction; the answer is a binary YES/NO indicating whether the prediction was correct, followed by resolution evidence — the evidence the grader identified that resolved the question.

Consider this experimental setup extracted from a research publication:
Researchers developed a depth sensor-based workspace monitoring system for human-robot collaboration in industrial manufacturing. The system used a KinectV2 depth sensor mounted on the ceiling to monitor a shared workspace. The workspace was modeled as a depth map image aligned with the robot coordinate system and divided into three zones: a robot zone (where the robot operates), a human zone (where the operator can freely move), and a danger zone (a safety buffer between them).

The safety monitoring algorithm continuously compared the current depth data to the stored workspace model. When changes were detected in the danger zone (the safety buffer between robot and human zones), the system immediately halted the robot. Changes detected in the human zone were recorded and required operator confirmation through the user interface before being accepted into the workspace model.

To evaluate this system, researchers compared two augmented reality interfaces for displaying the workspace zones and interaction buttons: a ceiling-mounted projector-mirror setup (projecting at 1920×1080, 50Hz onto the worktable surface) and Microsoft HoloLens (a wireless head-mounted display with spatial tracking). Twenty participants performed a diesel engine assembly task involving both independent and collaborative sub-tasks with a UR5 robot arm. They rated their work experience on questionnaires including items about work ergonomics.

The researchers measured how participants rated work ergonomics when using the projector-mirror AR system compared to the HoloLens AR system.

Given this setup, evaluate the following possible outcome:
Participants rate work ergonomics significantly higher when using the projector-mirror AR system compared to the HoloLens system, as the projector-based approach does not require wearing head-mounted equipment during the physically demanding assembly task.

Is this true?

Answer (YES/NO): NO